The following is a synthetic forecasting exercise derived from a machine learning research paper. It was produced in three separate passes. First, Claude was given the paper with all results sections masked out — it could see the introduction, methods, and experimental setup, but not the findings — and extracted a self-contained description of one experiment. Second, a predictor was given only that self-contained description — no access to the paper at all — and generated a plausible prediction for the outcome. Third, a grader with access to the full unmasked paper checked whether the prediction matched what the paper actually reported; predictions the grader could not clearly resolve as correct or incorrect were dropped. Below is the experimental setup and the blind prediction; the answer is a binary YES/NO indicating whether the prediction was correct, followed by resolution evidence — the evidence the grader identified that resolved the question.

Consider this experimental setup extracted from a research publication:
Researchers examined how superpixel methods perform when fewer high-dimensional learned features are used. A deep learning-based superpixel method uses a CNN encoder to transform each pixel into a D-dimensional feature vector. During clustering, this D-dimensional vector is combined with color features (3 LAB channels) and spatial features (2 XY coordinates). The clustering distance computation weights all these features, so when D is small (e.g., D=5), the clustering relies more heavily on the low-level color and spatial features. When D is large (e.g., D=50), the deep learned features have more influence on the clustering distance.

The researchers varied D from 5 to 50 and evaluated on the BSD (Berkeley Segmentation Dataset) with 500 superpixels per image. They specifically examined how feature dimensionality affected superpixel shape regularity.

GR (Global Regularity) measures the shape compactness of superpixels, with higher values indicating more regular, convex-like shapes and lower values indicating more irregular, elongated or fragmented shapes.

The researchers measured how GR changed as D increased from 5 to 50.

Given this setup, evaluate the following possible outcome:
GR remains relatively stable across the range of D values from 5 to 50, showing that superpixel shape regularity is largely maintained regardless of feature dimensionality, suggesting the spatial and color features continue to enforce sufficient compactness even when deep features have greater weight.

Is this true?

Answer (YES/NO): NO